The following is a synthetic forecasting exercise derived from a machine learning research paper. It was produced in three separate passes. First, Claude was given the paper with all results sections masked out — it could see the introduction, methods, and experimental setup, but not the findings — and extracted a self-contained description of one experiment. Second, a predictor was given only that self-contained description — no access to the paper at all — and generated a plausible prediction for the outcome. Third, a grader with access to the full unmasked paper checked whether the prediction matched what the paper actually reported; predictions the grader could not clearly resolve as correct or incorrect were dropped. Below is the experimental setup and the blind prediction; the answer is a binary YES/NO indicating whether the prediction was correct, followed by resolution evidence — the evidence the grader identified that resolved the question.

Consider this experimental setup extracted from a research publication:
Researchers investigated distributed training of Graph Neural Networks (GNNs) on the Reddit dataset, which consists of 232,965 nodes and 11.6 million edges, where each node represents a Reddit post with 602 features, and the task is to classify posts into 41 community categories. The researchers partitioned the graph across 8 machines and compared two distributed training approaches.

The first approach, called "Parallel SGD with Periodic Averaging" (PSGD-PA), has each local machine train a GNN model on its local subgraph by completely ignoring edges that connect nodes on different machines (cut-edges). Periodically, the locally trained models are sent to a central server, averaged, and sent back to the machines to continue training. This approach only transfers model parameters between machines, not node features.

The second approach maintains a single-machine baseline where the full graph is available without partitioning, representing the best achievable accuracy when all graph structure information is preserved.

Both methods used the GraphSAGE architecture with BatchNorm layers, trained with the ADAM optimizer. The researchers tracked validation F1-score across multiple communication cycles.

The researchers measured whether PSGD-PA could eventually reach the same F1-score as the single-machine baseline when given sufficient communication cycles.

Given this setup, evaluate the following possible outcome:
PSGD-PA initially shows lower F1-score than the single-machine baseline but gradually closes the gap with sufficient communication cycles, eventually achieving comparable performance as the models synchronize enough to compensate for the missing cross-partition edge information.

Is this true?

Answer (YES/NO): NO